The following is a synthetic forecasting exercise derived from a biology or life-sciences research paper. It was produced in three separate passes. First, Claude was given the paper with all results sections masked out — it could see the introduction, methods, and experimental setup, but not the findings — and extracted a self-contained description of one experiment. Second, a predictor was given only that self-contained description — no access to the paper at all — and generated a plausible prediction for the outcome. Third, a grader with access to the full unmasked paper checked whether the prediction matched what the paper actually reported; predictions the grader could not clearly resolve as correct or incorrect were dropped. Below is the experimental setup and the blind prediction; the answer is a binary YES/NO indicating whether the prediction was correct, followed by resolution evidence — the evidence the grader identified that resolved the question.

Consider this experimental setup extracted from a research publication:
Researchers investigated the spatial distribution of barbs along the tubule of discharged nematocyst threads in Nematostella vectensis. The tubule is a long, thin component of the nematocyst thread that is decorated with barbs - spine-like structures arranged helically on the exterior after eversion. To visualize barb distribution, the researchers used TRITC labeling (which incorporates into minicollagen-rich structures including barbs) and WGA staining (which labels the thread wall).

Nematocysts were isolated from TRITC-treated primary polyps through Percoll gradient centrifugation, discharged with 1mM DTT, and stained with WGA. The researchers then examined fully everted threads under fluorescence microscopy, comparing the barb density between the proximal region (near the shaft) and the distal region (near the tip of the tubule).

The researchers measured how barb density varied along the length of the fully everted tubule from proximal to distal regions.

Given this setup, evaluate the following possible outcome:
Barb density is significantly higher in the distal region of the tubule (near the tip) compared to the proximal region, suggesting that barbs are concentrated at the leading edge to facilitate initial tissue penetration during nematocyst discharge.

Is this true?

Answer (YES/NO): NO